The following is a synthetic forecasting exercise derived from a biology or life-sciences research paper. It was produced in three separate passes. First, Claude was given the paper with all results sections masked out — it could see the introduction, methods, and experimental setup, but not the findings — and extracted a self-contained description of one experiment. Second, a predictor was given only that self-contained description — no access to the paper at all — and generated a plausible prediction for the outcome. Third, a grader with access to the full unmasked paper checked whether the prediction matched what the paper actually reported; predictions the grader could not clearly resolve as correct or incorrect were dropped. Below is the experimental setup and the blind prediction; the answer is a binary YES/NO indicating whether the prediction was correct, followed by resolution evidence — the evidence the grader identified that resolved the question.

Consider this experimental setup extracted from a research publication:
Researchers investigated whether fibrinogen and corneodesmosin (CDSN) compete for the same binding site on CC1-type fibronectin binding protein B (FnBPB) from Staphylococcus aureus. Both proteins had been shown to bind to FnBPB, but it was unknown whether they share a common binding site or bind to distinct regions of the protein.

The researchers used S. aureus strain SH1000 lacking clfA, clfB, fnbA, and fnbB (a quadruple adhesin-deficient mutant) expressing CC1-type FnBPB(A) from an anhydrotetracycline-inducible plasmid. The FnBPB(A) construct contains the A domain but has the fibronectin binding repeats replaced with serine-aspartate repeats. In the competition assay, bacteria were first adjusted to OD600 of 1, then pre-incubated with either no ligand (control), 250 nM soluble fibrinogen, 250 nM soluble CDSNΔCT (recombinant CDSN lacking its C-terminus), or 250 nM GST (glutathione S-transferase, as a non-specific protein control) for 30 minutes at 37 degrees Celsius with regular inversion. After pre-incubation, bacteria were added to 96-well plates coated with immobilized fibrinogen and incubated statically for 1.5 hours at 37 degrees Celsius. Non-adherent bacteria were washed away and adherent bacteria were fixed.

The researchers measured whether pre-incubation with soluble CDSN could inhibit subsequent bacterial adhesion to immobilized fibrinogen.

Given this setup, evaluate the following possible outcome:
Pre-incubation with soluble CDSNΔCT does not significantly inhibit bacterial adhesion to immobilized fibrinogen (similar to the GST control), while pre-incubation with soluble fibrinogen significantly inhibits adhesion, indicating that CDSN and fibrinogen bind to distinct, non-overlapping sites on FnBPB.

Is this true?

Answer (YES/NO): NO